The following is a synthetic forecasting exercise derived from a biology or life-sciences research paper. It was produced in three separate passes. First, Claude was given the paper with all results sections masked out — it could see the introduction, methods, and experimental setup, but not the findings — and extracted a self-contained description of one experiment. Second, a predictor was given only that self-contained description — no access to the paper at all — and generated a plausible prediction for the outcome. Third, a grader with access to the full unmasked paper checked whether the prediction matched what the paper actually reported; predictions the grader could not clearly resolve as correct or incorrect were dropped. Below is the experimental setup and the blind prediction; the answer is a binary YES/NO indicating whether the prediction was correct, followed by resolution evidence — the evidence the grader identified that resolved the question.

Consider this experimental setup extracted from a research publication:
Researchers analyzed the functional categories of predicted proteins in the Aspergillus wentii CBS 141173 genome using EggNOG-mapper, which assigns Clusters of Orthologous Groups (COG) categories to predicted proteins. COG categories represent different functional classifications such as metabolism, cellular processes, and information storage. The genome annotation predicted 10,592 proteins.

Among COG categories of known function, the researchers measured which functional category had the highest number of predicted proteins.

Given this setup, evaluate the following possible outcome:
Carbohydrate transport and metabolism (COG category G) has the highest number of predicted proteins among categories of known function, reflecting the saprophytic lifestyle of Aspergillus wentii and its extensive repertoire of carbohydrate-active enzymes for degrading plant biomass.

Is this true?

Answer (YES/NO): NO